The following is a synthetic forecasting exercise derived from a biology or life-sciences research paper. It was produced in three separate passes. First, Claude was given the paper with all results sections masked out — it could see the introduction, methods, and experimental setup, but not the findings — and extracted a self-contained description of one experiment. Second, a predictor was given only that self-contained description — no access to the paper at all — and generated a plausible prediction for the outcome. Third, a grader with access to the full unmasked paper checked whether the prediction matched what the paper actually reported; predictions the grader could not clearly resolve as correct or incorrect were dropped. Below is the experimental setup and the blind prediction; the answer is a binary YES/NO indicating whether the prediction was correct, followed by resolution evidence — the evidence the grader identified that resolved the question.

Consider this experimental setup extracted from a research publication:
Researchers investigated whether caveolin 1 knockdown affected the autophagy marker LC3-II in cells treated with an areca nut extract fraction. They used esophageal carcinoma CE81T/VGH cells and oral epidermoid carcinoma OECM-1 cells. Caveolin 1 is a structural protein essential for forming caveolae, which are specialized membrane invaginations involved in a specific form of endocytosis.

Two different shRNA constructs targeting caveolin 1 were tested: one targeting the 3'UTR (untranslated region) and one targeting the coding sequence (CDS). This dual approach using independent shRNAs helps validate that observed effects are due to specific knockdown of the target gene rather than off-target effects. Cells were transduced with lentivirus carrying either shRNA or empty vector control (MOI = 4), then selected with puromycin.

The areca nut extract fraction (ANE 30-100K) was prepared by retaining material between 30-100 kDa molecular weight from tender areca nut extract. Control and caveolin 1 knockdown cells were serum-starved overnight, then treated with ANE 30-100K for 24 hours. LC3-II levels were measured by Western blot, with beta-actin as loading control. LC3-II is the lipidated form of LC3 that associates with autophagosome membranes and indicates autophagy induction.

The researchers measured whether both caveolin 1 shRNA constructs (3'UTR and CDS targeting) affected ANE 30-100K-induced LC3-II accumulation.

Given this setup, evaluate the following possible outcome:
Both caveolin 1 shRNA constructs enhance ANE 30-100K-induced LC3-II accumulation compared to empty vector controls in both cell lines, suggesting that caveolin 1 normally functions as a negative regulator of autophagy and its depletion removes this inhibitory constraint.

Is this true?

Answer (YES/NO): NO